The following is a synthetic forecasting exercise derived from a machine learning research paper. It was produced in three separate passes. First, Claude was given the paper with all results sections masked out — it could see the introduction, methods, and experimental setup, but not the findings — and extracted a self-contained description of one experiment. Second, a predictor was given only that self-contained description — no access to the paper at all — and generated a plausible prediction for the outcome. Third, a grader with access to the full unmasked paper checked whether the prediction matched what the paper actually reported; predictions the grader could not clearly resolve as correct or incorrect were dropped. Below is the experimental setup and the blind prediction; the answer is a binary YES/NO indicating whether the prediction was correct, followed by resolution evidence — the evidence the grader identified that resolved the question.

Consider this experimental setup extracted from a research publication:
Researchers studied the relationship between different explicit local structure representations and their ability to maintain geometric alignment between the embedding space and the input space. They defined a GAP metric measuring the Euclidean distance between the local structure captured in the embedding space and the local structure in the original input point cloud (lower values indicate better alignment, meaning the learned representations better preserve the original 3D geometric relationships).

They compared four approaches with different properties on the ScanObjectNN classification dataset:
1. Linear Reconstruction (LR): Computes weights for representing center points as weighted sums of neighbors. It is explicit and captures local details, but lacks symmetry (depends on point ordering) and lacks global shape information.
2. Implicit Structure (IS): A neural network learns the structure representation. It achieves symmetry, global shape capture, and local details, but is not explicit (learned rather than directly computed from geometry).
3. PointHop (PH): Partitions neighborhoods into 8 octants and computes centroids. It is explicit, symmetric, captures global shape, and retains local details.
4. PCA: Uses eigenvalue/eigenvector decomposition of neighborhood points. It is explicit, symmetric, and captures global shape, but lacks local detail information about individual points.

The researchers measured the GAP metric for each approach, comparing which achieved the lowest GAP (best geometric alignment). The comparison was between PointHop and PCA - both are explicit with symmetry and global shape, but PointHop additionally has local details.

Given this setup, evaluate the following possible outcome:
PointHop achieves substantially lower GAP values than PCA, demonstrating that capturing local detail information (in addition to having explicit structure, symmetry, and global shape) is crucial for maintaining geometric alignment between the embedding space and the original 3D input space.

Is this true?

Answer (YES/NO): NO